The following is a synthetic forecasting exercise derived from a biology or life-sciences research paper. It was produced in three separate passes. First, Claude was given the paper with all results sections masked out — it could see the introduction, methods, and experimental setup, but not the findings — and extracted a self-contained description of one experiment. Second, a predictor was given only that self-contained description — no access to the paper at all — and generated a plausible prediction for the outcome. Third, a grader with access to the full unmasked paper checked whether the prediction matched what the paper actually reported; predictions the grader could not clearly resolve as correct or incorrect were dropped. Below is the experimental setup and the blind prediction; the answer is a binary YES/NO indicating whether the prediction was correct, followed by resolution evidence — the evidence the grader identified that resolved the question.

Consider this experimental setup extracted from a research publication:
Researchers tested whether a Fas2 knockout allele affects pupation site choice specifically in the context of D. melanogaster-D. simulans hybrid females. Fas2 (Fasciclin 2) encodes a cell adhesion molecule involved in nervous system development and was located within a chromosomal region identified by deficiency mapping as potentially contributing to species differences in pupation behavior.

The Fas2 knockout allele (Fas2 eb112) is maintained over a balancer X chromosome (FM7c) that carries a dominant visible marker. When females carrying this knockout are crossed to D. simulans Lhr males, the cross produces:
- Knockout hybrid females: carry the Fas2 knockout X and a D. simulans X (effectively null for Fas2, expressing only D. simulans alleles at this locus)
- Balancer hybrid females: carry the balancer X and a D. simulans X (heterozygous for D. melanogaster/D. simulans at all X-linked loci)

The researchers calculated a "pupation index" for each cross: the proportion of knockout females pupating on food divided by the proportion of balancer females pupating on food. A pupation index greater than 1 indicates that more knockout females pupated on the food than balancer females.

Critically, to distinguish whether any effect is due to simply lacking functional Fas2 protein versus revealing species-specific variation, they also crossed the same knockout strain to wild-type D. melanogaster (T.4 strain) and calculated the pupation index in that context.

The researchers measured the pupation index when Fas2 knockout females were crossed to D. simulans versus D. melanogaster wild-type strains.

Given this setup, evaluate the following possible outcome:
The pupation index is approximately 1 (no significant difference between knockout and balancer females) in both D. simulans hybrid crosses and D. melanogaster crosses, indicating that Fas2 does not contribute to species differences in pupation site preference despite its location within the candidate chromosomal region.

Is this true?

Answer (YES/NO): NO